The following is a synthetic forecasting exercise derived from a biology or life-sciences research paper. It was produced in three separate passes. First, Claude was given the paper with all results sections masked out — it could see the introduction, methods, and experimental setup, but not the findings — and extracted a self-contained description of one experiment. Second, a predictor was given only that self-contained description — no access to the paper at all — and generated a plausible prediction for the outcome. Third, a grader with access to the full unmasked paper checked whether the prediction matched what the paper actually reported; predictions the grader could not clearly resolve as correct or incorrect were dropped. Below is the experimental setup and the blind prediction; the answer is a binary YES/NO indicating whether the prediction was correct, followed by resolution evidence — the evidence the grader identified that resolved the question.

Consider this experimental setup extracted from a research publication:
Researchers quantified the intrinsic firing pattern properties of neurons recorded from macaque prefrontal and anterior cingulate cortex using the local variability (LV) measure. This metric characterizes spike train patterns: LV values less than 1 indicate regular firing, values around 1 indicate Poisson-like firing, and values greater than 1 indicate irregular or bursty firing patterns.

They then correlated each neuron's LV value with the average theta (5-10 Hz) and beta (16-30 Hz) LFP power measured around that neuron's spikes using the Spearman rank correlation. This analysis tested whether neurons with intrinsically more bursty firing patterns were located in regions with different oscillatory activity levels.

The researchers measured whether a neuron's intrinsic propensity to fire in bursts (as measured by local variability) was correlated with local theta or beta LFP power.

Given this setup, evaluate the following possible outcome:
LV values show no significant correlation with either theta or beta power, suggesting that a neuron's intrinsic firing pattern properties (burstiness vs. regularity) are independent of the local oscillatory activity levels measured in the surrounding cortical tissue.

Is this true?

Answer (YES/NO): YES